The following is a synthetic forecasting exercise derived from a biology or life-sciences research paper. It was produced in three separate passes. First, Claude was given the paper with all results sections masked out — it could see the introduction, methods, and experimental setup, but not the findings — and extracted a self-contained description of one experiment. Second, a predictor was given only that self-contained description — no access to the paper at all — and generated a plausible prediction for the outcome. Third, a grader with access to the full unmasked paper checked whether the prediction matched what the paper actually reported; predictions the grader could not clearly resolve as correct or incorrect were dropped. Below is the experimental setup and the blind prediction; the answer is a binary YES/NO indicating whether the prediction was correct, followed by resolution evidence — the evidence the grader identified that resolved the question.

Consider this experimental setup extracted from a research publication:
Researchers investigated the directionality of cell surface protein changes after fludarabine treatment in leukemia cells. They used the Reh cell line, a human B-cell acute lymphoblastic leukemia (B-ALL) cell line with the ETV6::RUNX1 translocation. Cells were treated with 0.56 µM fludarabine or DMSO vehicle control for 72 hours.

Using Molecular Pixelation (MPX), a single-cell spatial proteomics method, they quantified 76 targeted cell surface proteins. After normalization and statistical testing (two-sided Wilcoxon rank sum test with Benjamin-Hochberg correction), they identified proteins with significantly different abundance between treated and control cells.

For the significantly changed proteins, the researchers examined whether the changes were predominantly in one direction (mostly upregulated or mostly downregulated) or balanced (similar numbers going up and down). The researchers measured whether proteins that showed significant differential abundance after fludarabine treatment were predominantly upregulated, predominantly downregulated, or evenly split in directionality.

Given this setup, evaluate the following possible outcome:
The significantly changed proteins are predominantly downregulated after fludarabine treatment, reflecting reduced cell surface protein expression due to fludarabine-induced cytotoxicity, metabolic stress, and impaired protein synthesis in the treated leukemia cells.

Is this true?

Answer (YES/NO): NO